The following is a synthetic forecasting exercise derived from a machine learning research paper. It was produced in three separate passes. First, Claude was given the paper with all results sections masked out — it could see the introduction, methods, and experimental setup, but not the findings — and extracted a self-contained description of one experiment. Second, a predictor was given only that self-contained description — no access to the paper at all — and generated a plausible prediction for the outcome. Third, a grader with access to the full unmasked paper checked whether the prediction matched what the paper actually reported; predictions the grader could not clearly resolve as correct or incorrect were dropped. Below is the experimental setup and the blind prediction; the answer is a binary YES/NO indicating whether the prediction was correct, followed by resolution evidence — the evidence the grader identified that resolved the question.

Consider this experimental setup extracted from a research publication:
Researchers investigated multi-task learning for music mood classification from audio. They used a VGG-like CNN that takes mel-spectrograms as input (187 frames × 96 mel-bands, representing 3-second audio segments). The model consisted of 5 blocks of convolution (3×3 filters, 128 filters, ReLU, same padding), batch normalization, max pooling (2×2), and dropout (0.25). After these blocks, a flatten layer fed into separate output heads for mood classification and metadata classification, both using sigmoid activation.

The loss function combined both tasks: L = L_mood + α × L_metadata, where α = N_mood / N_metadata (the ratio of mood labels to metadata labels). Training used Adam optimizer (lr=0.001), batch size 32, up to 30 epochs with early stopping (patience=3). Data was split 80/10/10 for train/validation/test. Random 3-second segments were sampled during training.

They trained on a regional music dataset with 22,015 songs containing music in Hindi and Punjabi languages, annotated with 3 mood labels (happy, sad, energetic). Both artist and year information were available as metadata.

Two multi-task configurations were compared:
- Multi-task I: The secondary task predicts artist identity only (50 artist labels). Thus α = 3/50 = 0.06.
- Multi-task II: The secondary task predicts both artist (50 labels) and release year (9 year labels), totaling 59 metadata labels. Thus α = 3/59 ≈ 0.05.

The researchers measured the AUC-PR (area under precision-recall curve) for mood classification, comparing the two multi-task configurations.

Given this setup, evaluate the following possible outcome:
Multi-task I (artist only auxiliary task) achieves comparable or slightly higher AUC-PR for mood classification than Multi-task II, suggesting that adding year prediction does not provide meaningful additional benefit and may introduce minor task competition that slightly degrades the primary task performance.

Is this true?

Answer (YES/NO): NO